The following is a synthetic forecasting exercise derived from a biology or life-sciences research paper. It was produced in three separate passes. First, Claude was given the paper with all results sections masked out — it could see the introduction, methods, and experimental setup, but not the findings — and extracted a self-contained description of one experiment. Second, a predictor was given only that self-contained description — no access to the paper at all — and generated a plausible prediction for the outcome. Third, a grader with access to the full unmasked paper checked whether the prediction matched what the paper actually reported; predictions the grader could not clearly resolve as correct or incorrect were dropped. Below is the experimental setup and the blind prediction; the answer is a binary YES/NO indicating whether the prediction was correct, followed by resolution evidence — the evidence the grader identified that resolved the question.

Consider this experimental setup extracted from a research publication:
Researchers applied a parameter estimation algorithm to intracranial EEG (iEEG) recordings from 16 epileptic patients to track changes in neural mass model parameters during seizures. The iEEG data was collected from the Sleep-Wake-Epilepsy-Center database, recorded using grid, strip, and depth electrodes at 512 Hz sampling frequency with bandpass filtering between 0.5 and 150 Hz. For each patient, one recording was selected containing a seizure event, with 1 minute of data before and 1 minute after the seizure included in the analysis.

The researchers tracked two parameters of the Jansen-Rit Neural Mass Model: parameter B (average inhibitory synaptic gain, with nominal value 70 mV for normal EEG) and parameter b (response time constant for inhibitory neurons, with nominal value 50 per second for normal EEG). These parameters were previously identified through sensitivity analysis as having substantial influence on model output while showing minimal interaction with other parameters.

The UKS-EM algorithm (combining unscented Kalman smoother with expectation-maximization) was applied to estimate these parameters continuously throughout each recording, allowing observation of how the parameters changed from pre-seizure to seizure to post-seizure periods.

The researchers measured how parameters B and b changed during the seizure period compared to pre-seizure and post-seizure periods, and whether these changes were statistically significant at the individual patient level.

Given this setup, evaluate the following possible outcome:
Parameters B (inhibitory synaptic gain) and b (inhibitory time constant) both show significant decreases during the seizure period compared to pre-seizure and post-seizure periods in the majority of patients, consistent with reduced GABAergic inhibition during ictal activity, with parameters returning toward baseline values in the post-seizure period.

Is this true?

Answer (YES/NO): NO